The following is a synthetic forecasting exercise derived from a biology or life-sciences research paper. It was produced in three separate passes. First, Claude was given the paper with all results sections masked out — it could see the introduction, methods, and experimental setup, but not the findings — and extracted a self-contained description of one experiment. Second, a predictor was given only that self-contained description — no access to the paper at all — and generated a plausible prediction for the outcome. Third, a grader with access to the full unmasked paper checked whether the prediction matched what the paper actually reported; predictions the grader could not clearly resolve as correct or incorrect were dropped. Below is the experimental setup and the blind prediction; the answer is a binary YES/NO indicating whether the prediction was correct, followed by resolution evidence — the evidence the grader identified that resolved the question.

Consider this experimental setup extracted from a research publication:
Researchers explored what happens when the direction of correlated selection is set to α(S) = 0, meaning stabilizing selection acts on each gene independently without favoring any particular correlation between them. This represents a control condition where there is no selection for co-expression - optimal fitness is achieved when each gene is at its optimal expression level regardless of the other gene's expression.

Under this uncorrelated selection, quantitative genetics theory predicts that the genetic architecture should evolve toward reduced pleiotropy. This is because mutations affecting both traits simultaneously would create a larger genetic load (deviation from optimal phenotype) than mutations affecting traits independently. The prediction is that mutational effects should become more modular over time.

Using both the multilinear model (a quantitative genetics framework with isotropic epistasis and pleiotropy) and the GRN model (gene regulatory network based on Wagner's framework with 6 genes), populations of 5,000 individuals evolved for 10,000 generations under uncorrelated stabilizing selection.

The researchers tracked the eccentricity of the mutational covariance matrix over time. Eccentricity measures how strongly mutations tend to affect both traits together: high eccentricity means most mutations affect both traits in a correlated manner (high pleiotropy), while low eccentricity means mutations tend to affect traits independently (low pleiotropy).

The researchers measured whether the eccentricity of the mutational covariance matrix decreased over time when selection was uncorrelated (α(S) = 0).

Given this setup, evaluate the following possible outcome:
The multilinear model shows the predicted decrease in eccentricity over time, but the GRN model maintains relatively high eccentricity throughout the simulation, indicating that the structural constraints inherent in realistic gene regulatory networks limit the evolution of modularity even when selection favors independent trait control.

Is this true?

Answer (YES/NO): NO